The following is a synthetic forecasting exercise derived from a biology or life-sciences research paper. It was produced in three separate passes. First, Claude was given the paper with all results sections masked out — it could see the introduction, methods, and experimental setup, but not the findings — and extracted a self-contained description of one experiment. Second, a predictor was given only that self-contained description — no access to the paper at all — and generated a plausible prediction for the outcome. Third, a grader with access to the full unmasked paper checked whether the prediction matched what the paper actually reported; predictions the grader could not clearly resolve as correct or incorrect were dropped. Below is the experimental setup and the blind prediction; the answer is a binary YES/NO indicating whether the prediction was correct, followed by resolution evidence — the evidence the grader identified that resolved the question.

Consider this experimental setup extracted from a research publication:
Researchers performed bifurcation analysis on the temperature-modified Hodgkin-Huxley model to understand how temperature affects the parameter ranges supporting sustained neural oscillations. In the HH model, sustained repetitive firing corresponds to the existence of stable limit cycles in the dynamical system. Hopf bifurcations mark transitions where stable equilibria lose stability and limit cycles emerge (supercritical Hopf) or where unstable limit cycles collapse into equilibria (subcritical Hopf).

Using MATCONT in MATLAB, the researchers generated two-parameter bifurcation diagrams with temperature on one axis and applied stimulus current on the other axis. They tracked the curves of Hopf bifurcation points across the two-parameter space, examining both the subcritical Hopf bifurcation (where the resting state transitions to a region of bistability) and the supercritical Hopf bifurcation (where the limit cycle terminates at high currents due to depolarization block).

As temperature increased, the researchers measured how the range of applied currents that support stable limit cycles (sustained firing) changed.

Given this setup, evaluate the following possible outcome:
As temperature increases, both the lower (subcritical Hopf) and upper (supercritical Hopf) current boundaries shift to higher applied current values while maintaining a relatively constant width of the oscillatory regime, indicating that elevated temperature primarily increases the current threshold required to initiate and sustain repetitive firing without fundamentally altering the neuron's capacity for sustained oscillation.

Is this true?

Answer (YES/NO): NO